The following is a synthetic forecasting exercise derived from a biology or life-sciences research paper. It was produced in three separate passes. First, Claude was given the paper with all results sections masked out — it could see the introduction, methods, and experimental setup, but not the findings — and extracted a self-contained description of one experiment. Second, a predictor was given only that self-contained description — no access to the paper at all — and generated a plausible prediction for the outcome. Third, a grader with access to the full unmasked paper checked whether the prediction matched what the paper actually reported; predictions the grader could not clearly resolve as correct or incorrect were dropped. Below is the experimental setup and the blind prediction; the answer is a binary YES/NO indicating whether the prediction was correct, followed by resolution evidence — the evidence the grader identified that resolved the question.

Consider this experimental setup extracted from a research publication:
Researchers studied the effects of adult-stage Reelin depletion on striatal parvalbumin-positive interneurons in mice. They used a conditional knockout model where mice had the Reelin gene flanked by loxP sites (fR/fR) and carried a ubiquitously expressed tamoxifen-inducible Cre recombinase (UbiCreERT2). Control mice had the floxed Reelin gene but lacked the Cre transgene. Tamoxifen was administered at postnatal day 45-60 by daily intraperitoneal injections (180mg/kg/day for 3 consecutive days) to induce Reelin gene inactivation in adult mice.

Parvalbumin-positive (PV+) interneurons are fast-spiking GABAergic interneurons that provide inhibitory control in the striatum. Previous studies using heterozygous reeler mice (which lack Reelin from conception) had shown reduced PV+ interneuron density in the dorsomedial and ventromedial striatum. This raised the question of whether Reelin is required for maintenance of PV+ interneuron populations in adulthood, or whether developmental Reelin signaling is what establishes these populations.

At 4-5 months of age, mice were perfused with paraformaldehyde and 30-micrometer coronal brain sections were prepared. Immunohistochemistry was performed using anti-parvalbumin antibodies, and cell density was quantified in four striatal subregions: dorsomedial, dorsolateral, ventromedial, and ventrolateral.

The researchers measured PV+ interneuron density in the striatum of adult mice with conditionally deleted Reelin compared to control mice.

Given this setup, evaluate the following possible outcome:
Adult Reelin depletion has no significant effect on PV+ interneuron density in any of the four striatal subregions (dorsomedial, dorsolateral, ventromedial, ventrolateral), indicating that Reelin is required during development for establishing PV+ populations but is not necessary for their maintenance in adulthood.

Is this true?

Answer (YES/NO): YES